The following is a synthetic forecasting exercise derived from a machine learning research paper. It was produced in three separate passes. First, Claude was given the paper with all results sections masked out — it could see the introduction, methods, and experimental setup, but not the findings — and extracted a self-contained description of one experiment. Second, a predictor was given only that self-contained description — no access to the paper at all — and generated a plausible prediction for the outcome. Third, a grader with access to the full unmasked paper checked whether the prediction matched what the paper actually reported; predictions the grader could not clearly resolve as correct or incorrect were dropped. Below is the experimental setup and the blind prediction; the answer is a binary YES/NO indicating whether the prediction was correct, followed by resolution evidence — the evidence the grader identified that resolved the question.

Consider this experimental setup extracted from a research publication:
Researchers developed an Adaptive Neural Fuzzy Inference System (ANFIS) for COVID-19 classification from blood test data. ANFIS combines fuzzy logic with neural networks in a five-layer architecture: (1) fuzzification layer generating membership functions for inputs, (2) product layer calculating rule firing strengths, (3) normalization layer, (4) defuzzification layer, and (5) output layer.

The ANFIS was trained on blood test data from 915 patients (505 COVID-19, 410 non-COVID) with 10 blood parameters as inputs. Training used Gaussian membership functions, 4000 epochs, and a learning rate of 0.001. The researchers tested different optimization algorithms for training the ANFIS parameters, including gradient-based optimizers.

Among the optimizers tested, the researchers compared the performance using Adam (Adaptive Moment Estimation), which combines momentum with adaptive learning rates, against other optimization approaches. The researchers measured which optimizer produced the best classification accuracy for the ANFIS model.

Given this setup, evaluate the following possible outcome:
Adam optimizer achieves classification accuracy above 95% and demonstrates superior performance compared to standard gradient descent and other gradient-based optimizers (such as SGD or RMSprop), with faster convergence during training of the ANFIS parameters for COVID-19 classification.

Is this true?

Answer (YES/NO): NO